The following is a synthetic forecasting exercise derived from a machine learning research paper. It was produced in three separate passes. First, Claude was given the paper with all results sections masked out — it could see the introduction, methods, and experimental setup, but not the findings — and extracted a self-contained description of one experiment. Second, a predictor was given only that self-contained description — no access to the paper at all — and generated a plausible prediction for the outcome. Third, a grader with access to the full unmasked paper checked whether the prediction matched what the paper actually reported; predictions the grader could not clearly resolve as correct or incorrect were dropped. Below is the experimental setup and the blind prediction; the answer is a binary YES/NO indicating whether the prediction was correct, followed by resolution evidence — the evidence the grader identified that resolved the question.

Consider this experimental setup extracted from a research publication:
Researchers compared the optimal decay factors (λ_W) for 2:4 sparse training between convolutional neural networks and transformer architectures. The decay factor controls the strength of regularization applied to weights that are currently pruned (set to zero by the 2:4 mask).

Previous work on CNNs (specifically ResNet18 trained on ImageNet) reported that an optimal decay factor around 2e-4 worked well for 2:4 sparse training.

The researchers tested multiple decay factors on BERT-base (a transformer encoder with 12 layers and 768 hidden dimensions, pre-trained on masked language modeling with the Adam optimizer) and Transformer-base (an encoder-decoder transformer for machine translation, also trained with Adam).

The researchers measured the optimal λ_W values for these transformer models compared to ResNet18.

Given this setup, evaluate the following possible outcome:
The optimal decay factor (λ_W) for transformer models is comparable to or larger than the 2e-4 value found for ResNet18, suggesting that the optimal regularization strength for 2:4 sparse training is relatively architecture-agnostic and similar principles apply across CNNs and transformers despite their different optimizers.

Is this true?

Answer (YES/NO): NO